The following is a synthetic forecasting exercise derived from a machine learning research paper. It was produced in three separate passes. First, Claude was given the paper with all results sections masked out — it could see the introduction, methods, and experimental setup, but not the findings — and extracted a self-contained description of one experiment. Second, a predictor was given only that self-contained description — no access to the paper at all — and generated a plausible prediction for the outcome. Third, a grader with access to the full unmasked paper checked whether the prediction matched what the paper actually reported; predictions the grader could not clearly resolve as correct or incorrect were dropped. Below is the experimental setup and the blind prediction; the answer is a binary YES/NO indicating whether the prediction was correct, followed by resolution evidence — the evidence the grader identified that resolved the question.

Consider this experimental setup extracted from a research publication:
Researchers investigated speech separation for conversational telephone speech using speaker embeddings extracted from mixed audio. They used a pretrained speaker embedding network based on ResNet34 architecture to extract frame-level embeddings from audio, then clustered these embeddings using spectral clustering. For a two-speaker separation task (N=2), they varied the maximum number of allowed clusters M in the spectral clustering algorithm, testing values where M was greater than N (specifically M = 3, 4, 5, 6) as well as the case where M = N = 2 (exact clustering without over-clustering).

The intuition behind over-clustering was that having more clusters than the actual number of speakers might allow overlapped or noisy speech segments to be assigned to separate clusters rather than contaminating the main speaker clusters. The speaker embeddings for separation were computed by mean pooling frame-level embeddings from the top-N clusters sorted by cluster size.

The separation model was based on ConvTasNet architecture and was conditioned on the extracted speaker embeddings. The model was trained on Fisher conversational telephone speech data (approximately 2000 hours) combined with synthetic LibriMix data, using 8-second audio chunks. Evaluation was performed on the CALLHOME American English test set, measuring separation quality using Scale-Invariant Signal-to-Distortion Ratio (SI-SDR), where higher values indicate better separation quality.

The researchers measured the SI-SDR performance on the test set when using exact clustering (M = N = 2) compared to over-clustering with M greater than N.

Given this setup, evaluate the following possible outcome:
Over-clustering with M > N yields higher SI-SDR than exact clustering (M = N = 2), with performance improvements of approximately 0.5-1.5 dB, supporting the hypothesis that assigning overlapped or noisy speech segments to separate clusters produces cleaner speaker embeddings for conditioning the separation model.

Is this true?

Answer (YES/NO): NO